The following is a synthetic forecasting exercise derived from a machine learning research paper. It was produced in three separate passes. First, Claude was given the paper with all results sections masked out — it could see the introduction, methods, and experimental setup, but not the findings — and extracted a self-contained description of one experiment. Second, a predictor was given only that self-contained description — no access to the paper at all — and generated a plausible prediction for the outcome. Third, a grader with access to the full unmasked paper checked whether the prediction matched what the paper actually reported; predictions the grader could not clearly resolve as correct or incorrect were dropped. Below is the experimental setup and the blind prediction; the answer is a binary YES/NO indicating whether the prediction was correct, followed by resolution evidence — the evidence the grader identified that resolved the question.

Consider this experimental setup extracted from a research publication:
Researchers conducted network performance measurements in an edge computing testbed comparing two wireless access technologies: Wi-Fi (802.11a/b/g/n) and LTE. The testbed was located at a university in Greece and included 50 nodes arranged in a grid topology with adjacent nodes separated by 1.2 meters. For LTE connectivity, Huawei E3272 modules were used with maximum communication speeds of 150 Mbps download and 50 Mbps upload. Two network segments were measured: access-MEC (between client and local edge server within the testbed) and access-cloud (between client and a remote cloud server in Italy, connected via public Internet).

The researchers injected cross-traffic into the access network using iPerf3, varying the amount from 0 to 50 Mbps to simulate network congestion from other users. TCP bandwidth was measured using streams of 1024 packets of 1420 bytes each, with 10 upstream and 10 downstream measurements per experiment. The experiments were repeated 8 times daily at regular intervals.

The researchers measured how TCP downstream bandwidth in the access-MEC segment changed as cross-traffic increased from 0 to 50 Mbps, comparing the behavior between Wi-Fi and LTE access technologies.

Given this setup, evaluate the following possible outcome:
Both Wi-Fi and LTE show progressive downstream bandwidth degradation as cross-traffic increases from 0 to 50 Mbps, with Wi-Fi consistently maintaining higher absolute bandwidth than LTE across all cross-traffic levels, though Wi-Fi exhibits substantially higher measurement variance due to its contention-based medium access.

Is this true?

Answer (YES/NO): NO